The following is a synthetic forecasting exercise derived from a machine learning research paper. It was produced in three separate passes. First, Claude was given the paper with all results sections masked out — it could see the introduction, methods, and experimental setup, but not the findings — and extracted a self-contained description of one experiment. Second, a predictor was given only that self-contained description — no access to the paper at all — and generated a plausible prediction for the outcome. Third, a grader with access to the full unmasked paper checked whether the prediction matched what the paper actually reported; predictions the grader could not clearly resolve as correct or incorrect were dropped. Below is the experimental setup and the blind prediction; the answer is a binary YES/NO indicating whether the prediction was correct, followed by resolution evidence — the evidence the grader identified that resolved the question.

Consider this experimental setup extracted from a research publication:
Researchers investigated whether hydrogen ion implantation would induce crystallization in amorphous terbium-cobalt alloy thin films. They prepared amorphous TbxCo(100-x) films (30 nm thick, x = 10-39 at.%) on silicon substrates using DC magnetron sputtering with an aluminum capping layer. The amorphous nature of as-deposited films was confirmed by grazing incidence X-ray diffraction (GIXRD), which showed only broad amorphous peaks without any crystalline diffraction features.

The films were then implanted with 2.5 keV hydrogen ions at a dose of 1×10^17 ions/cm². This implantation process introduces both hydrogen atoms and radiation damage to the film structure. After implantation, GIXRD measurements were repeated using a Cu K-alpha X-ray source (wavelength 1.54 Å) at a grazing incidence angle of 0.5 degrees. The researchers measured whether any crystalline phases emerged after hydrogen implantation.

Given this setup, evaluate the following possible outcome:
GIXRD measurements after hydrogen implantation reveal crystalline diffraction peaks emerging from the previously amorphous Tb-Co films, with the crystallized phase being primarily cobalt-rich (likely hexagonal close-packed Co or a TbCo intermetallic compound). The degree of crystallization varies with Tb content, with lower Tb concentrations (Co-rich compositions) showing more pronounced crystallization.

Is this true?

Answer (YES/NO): NO